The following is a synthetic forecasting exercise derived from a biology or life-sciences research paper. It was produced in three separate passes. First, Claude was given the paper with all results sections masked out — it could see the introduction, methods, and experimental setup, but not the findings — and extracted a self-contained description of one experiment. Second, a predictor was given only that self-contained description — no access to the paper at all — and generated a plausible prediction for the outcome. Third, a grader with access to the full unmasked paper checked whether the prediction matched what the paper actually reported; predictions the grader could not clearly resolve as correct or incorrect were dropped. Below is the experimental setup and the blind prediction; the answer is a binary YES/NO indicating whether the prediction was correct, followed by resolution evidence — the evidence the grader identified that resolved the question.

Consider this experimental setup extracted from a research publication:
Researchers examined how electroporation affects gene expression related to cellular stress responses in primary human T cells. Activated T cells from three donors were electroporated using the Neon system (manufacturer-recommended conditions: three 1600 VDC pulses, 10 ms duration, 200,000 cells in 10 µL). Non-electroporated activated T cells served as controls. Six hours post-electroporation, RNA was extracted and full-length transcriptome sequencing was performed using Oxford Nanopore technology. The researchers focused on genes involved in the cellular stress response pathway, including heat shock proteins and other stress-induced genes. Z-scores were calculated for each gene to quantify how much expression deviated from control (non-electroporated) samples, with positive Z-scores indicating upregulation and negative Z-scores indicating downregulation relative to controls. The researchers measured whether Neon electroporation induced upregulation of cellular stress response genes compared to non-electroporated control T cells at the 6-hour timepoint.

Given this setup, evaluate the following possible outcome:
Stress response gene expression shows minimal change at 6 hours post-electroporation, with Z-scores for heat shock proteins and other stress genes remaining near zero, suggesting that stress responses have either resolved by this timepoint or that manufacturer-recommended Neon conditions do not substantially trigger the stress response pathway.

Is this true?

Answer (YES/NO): NO